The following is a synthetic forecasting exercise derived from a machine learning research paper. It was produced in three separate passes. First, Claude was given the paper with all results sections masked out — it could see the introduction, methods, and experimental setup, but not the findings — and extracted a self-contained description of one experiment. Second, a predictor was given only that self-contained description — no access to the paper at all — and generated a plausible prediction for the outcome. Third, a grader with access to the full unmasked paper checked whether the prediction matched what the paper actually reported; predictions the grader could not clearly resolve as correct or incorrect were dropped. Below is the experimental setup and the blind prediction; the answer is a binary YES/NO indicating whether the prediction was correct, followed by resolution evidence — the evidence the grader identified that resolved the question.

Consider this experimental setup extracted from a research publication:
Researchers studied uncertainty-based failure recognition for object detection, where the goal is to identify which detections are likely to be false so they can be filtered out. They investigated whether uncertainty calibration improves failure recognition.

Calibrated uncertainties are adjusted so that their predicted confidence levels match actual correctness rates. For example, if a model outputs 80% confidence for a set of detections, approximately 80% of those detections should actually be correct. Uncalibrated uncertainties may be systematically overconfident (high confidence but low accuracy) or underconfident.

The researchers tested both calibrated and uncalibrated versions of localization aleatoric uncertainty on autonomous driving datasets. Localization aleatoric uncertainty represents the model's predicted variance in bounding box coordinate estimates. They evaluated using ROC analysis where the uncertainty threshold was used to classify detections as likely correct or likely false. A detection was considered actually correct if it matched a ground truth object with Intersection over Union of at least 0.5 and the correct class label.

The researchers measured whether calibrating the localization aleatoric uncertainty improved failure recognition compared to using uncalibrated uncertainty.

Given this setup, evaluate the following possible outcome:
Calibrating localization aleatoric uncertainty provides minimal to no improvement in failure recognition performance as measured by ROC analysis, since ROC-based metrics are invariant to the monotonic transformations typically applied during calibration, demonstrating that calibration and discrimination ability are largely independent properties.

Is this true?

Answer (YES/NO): NO